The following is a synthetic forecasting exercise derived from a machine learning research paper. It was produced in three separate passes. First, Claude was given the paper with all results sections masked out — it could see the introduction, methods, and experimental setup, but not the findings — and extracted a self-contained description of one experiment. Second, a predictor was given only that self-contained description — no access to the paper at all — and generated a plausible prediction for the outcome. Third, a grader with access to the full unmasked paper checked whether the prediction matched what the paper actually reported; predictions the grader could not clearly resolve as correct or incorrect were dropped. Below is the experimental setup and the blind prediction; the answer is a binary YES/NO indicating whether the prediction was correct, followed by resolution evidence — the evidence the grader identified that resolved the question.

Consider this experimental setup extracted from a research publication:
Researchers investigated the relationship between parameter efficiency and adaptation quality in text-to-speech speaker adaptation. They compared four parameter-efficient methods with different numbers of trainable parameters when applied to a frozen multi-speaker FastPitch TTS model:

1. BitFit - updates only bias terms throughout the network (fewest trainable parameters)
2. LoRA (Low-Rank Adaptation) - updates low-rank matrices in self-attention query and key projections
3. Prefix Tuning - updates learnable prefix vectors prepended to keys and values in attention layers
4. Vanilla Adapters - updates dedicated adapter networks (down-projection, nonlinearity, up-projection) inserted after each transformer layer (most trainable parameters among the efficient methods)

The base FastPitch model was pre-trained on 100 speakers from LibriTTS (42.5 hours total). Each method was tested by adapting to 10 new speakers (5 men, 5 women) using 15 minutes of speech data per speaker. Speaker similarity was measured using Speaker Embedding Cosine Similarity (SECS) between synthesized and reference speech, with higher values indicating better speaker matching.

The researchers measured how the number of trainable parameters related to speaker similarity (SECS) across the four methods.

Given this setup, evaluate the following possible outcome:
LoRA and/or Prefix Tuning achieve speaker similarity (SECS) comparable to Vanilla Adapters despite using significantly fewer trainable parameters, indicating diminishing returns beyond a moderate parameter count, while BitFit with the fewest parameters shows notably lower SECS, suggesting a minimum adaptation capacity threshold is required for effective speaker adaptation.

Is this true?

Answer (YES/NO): NO